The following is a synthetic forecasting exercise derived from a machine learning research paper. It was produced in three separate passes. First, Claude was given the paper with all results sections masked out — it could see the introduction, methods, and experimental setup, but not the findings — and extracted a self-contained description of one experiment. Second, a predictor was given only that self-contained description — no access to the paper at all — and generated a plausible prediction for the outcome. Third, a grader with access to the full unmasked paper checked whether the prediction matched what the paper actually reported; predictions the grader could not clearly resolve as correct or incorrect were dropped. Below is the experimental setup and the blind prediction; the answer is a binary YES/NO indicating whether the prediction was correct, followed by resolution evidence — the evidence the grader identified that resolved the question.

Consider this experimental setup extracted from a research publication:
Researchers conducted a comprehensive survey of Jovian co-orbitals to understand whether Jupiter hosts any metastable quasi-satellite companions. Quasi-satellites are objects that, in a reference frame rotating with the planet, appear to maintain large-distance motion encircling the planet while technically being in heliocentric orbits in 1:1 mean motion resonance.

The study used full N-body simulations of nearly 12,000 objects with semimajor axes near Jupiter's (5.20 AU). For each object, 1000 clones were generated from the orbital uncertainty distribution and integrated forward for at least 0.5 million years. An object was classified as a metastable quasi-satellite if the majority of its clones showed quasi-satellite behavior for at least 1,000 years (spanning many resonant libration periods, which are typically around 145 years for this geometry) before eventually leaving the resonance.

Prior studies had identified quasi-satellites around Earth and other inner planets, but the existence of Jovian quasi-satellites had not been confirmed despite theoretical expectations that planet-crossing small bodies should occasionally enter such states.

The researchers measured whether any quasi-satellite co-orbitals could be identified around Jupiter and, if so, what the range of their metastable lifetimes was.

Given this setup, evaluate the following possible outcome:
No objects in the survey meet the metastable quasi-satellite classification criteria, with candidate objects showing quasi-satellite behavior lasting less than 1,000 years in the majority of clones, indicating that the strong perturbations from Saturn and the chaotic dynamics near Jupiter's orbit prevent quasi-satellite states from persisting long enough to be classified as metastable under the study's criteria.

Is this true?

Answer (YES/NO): NO